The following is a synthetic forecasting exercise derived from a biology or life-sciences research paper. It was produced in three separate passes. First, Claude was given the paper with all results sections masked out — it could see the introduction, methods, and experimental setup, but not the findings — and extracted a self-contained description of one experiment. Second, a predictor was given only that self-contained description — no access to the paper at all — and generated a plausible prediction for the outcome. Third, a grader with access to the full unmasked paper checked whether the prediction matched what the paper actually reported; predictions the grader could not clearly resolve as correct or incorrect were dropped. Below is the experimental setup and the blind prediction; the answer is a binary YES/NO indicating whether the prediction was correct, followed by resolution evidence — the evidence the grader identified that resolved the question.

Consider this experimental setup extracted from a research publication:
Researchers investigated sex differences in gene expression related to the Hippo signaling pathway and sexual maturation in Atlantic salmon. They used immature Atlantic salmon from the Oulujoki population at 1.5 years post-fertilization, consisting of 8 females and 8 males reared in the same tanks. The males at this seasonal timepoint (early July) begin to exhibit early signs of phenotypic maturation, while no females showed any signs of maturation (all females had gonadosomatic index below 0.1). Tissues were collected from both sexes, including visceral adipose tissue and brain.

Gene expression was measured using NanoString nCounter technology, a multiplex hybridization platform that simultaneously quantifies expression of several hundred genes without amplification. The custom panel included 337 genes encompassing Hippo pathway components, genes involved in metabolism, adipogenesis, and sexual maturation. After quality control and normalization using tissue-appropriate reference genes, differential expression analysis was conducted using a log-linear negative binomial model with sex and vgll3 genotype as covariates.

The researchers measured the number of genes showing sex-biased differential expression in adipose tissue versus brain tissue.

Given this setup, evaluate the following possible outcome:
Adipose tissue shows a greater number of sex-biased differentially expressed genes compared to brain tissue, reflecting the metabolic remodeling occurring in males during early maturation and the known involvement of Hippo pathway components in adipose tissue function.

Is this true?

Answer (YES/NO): NO